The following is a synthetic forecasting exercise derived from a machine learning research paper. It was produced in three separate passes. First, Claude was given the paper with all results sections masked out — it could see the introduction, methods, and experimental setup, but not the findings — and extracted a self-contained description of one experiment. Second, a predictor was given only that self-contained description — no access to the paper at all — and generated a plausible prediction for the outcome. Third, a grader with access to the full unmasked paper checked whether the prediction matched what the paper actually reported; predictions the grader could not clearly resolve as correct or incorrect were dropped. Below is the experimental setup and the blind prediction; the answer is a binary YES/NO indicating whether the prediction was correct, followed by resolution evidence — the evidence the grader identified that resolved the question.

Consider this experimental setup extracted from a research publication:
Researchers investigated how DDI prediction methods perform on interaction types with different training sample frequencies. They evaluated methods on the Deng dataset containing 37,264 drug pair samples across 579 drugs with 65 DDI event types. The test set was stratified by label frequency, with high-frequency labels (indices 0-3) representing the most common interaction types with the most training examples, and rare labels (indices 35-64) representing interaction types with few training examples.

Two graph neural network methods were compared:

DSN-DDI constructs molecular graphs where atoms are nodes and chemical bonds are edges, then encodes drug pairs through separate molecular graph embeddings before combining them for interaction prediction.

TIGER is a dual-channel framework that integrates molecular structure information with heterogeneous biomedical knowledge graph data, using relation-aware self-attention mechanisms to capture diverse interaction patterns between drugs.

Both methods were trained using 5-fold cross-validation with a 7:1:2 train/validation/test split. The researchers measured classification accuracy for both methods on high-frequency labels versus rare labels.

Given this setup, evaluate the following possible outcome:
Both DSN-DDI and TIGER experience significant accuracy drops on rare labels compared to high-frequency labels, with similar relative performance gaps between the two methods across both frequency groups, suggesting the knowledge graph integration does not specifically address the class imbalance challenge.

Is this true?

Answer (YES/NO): NO